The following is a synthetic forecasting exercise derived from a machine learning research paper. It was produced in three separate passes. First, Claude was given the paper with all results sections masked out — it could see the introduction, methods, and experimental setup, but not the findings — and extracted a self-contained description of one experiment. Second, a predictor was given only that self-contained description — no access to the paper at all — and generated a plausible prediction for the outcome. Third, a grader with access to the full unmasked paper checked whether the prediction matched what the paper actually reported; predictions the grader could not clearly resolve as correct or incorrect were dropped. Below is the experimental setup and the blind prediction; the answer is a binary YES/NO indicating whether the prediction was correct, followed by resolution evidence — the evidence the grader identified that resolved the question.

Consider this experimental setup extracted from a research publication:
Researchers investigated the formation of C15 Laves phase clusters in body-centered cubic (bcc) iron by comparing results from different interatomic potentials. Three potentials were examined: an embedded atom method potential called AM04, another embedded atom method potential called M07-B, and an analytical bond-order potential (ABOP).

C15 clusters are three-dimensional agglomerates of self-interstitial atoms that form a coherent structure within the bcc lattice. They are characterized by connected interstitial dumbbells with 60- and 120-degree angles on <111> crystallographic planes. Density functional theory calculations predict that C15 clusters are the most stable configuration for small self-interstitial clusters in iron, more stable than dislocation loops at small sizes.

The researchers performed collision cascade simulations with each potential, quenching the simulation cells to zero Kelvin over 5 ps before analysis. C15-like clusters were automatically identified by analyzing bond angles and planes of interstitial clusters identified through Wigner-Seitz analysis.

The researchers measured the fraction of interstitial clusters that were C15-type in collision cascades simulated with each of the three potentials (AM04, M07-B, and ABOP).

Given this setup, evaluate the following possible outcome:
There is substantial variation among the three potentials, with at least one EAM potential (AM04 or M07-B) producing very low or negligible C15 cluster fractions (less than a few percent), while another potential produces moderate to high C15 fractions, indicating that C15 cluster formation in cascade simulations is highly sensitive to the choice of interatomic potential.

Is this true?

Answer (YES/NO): NO